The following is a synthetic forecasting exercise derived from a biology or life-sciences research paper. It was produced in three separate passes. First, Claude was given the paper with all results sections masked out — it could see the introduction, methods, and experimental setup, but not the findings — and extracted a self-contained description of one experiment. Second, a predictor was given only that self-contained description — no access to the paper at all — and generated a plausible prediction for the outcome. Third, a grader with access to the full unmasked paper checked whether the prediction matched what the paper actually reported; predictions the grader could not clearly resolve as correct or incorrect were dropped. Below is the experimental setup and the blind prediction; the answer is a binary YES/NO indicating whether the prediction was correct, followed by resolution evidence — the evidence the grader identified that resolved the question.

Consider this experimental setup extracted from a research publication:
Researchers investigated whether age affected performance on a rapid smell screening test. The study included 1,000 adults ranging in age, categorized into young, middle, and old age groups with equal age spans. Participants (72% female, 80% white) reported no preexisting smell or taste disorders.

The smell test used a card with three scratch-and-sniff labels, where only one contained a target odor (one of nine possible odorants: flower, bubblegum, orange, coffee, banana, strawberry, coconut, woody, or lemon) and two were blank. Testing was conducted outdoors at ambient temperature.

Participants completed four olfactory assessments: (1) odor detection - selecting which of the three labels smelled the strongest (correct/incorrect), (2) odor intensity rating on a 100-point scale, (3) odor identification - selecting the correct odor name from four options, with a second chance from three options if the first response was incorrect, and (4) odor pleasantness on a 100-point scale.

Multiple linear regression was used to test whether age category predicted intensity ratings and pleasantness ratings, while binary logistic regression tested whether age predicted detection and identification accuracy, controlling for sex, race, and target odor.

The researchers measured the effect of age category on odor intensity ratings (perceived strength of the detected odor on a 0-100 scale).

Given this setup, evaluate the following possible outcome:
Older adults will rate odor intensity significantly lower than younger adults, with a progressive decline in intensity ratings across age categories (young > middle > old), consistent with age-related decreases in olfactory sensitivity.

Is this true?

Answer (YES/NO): YES